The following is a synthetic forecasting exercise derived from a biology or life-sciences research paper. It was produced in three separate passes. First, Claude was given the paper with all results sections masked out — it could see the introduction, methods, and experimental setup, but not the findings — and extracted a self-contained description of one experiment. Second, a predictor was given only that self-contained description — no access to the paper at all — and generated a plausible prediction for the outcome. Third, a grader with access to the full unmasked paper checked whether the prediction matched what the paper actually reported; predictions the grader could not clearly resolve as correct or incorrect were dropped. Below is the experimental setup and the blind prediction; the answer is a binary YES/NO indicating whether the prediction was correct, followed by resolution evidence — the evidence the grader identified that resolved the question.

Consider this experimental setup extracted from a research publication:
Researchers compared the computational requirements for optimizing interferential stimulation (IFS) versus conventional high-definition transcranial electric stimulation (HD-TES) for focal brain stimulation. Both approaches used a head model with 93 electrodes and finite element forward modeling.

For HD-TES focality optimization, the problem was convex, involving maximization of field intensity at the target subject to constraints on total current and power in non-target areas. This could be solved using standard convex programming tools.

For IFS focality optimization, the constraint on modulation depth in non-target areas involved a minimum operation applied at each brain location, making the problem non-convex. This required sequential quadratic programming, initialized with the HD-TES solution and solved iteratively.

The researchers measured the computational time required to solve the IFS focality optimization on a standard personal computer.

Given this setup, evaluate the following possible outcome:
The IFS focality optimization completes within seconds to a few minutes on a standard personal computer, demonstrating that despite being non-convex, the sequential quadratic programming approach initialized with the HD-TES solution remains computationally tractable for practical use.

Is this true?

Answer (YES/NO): NO